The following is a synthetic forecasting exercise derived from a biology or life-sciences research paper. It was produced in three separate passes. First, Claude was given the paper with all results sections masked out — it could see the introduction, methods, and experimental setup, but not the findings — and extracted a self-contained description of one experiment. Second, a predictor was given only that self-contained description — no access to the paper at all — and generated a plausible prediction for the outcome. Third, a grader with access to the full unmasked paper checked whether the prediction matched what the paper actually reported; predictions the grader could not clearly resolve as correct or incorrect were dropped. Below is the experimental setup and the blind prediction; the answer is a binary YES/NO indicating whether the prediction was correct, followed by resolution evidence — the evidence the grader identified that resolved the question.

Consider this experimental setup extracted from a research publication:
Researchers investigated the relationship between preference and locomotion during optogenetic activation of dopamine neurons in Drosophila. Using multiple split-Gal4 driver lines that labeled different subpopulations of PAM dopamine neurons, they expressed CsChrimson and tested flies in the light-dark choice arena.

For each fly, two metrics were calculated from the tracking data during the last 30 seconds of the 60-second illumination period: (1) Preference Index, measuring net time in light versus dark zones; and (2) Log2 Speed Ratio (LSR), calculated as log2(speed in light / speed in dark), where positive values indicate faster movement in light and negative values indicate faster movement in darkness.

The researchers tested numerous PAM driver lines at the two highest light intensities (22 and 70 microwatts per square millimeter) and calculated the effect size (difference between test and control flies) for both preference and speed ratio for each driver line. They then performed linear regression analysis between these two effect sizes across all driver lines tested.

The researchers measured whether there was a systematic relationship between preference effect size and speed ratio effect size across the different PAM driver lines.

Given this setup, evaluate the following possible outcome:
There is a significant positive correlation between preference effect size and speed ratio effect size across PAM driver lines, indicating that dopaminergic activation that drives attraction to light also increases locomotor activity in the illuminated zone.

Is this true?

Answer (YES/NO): NO